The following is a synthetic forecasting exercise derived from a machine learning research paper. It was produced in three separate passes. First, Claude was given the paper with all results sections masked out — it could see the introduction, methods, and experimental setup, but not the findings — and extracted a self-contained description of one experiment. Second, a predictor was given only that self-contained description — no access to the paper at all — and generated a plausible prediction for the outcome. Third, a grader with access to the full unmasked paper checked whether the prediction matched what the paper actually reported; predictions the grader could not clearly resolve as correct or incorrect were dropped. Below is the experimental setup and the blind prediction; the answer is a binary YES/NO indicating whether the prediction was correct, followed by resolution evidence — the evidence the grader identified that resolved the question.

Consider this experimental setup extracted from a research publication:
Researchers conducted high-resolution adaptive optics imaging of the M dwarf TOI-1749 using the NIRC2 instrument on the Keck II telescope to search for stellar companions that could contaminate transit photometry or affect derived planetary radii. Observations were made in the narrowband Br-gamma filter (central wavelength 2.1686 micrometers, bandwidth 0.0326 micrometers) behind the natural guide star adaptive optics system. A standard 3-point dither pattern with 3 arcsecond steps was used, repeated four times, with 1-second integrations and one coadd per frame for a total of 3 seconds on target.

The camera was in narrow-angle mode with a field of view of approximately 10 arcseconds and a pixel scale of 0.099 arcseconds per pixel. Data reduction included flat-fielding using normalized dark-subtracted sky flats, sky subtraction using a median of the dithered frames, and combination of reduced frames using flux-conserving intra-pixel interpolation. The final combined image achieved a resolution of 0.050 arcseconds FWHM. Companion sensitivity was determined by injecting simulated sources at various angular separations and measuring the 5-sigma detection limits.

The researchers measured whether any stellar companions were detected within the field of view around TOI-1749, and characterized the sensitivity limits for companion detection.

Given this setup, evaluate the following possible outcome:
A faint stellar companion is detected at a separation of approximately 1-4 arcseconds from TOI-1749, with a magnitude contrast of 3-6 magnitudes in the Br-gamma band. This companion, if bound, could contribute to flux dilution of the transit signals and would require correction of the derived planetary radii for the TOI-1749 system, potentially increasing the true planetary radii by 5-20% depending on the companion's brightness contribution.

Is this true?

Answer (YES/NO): NO